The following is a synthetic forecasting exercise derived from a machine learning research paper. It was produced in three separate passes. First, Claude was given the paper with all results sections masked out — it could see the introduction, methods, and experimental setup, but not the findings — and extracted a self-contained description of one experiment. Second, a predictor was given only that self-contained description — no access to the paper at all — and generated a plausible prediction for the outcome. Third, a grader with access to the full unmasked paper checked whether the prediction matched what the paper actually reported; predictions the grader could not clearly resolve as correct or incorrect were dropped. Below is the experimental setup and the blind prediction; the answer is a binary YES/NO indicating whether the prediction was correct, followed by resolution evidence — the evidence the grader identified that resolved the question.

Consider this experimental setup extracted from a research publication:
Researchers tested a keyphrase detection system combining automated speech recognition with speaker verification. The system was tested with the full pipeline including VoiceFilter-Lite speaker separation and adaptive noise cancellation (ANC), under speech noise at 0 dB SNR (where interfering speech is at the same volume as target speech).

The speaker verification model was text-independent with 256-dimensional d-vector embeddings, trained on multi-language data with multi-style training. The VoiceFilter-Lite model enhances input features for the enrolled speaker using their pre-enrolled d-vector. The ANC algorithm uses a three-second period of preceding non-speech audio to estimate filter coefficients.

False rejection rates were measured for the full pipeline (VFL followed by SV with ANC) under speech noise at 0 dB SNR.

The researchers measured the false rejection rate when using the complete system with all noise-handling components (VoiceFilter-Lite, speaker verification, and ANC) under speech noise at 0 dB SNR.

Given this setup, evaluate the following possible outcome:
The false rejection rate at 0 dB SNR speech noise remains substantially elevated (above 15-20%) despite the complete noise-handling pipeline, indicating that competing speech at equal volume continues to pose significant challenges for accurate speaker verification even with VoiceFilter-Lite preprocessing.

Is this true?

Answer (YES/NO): YES